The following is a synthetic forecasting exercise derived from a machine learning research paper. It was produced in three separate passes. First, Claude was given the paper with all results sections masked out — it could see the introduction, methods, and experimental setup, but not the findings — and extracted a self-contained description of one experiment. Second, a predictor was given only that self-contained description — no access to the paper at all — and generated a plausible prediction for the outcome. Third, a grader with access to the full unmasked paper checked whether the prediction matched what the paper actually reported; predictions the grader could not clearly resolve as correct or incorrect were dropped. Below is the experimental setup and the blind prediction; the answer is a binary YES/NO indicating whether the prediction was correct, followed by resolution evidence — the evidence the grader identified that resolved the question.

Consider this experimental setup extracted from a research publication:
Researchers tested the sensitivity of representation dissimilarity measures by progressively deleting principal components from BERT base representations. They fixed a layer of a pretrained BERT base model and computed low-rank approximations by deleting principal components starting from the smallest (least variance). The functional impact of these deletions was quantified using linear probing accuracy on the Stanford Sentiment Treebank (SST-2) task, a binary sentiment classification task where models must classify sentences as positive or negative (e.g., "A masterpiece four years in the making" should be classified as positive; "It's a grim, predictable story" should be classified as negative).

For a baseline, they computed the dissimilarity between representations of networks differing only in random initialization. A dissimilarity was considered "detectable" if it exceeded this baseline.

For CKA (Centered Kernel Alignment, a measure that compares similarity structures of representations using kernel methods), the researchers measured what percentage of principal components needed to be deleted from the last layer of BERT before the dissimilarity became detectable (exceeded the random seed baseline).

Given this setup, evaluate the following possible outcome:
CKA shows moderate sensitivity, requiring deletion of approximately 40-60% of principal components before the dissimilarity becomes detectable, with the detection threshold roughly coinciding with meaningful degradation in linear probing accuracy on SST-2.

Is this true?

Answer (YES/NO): NO